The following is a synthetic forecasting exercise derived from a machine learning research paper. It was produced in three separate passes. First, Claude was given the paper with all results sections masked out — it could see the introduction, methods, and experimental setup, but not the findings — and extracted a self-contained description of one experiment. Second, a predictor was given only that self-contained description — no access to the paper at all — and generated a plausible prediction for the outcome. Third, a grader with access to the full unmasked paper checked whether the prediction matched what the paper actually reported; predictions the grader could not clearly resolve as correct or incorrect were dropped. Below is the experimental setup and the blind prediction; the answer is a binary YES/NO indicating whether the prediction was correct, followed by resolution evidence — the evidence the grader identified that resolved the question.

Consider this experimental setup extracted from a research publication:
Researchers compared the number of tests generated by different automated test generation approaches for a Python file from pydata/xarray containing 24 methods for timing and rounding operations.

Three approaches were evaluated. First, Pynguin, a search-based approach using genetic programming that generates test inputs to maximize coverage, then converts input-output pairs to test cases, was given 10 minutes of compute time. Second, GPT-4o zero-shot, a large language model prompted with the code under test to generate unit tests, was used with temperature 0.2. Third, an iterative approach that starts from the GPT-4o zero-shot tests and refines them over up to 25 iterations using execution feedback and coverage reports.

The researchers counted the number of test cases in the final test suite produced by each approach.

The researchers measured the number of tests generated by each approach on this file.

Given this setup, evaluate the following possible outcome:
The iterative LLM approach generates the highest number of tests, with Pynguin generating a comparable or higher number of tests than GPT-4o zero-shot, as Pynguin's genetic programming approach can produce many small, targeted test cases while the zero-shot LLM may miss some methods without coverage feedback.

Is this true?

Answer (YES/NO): NO